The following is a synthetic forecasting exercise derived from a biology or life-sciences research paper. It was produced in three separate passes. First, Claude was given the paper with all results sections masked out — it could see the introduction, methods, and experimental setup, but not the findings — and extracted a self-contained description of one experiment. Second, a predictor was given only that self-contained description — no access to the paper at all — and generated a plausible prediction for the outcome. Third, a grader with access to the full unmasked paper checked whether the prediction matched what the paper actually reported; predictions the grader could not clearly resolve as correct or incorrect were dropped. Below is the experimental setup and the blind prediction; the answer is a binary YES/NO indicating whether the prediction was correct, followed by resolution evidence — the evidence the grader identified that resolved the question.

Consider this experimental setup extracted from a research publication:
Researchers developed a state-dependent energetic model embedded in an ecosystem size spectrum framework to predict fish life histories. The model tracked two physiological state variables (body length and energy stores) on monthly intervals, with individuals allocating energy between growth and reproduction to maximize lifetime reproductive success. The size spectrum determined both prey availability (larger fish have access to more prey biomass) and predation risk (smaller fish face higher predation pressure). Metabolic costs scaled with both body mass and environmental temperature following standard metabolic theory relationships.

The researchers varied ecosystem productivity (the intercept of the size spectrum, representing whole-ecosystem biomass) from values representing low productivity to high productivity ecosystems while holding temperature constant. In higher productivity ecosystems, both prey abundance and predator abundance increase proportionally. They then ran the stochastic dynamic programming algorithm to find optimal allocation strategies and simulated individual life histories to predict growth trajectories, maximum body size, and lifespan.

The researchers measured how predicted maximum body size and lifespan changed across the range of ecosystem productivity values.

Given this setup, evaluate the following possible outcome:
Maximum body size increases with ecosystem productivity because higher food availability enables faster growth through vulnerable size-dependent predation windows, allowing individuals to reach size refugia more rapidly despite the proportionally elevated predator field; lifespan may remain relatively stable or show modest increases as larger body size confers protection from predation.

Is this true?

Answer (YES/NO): NO